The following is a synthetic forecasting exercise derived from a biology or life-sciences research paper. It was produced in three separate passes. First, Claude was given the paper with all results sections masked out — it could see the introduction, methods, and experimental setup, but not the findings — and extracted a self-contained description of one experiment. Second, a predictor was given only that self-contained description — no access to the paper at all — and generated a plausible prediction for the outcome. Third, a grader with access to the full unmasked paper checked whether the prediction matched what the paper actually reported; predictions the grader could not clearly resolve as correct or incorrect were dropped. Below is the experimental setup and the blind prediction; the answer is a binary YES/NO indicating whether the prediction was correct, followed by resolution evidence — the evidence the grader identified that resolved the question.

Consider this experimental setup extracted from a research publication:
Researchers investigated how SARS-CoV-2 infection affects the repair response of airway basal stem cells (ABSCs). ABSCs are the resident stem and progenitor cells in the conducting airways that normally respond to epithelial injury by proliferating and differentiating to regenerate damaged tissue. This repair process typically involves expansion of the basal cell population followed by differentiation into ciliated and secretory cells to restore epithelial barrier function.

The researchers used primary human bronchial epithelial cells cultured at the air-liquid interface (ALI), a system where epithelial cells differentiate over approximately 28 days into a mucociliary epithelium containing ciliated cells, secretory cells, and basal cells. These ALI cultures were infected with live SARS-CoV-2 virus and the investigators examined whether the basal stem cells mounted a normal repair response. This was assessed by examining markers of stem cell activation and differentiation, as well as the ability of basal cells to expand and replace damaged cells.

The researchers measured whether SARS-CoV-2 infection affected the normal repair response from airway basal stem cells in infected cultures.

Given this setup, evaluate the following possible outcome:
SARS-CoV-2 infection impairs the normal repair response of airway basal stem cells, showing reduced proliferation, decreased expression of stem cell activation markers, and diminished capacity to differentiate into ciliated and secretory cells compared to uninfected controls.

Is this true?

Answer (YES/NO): NO